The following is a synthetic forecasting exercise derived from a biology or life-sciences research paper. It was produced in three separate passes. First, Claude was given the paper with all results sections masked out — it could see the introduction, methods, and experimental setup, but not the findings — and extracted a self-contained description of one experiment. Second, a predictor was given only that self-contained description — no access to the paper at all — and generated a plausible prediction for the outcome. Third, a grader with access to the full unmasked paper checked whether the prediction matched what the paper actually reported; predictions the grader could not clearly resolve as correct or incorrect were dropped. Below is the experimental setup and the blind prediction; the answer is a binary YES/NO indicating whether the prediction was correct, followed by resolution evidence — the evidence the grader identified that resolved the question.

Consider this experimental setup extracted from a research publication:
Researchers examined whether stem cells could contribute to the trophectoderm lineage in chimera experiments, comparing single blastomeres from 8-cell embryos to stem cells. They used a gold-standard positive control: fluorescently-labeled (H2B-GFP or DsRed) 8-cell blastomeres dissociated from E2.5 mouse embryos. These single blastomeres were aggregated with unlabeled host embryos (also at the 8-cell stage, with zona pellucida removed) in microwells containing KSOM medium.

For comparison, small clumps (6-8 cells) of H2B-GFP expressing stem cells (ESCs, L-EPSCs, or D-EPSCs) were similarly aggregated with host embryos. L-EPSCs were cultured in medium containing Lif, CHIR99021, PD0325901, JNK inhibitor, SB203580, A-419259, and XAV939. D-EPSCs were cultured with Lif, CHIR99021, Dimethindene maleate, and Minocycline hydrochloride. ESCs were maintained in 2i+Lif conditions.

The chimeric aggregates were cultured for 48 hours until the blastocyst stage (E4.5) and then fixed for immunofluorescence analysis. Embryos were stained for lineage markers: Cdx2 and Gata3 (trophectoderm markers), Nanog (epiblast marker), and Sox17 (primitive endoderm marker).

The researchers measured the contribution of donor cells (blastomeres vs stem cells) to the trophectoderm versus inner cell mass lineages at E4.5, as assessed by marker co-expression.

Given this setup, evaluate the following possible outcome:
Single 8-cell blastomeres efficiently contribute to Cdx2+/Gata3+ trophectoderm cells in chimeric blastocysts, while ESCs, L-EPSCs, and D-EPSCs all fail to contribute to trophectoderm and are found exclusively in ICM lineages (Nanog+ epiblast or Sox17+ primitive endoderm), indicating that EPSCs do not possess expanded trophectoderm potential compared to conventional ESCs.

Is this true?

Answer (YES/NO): NO